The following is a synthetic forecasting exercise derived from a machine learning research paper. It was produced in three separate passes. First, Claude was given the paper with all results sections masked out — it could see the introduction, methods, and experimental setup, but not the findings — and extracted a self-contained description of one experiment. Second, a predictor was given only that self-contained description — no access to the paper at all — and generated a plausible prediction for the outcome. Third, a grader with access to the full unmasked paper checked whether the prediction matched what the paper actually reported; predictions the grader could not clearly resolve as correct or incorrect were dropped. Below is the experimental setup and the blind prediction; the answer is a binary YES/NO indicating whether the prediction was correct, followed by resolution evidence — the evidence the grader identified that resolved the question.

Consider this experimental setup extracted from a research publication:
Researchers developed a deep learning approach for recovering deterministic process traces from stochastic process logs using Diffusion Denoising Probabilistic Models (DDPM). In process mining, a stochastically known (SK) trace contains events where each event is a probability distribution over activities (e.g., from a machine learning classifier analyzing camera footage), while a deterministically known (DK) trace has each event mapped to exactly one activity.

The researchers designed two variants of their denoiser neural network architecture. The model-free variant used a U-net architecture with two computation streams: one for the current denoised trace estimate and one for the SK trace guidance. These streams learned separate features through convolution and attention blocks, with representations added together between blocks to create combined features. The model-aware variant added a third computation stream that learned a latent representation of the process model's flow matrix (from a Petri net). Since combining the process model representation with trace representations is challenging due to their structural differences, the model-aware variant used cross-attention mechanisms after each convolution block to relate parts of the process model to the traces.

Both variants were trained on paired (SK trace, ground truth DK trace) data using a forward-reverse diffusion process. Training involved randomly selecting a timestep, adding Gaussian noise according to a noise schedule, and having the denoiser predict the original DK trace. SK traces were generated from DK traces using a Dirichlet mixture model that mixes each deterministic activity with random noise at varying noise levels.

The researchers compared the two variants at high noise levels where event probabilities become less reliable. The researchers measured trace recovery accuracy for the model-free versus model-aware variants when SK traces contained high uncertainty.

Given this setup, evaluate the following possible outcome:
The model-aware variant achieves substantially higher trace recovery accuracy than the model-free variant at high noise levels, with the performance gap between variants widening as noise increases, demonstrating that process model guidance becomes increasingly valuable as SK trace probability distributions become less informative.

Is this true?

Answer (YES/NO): NO